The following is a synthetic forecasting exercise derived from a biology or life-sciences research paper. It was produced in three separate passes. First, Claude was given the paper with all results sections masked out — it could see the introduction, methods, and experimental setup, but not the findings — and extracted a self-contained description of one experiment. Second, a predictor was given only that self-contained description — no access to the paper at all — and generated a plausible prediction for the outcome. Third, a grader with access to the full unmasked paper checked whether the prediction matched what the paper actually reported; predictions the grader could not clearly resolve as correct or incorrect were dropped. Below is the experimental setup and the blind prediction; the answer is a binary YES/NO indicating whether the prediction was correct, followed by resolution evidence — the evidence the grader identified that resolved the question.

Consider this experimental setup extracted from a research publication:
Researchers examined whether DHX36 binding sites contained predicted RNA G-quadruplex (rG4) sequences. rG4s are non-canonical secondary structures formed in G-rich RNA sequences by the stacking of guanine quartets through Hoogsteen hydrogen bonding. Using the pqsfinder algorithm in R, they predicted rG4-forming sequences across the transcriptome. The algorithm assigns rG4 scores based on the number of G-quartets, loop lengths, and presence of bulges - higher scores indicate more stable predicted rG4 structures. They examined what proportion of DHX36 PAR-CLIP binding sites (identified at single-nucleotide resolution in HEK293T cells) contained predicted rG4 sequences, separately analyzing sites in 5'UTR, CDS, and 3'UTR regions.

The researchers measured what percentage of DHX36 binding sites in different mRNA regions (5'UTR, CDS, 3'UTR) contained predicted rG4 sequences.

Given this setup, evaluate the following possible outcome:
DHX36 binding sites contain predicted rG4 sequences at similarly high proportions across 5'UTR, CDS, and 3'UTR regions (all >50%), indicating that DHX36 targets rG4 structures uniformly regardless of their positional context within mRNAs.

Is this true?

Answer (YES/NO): NO